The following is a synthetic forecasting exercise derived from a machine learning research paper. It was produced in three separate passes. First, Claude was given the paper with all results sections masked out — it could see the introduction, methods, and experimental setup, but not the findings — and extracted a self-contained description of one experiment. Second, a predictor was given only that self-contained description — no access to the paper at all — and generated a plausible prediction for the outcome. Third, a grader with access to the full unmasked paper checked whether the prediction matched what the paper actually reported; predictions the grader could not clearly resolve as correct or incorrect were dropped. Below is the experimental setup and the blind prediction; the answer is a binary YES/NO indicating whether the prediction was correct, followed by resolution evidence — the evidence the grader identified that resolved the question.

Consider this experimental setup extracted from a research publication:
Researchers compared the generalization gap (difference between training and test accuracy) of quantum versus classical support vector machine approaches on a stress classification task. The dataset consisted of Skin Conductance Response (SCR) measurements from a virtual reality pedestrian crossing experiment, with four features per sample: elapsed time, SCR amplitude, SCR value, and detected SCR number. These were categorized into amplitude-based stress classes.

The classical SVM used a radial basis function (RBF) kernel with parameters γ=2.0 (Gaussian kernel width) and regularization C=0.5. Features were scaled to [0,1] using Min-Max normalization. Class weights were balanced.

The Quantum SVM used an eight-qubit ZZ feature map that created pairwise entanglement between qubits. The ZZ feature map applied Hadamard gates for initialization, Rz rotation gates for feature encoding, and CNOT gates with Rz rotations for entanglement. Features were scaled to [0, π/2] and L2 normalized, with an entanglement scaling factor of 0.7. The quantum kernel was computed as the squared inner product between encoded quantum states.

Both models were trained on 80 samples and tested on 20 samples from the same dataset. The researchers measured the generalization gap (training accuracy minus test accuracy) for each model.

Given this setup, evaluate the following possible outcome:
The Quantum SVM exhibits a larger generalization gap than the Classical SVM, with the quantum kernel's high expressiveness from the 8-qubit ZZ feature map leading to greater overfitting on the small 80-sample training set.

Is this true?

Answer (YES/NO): YES